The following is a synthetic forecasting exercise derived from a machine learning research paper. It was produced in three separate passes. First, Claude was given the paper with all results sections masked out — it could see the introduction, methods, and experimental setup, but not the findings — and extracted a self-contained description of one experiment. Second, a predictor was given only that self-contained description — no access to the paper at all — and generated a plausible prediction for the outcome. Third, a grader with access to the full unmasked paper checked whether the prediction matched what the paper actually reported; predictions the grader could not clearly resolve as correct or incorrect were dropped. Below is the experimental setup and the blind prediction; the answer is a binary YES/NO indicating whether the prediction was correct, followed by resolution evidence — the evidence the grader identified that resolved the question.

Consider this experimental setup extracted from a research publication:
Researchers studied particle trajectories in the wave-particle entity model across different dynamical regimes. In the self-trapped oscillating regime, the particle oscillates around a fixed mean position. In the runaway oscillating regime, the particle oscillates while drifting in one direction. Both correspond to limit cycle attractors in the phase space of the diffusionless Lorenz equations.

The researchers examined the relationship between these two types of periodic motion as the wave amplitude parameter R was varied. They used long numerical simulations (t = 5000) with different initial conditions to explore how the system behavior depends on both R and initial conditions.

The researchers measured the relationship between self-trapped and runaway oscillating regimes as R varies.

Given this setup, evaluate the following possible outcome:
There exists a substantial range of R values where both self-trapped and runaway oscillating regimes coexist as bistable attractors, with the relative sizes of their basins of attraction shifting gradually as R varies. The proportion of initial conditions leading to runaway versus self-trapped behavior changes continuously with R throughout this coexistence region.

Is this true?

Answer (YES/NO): NO